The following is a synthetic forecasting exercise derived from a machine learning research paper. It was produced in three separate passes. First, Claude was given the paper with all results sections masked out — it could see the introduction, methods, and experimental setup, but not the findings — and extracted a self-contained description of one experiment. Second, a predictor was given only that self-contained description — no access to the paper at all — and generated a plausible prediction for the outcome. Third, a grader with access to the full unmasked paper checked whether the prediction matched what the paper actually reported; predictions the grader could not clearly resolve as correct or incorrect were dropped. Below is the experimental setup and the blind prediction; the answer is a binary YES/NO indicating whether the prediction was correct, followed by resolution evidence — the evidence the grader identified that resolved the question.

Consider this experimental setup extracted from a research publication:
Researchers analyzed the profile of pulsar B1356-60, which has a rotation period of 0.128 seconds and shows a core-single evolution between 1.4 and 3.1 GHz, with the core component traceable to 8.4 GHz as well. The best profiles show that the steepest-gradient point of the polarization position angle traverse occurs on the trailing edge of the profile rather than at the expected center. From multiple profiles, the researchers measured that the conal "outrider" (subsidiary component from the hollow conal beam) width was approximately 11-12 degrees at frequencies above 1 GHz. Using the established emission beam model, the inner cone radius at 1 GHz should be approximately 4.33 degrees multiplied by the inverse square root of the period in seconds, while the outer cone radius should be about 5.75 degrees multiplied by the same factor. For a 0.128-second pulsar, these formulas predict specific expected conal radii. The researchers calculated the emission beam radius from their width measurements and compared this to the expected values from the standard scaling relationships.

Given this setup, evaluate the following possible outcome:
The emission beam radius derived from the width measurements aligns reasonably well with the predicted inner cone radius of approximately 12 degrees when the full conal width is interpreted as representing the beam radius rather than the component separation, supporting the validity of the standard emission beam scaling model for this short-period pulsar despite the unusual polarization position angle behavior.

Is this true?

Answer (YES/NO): NO